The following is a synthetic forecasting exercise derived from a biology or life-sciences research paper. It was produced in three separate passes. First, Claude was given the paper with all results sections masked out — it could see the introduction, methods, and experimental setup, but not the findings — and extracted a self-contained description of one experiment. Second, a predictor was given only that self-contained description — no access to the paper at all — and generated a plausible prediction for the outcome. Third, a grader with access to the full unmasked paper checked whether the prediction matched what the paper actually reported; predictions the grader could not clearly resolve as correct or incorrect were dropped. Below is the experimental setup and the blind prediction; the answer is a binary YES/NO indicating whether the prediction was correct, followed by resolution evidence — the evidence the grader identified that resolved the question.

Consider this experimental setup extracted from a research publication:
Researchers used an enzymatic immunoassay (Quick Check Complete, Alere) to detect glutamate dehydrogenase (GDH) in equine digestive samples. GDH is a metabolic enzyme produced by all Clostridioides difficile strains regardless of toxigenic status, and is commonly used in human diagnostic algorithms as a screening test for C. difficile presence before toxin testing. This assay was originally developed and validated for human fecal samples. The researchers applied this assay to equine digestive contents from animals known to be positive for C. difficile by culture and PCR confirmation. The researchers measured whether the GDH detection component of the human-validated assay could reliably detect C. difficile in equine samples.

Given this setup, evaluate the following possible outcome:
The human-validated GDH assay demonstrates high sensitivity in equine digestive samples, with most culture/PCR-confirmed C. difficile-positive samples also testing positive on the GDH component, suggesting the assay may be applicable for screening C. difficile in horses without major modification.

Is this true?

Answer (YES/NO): YES